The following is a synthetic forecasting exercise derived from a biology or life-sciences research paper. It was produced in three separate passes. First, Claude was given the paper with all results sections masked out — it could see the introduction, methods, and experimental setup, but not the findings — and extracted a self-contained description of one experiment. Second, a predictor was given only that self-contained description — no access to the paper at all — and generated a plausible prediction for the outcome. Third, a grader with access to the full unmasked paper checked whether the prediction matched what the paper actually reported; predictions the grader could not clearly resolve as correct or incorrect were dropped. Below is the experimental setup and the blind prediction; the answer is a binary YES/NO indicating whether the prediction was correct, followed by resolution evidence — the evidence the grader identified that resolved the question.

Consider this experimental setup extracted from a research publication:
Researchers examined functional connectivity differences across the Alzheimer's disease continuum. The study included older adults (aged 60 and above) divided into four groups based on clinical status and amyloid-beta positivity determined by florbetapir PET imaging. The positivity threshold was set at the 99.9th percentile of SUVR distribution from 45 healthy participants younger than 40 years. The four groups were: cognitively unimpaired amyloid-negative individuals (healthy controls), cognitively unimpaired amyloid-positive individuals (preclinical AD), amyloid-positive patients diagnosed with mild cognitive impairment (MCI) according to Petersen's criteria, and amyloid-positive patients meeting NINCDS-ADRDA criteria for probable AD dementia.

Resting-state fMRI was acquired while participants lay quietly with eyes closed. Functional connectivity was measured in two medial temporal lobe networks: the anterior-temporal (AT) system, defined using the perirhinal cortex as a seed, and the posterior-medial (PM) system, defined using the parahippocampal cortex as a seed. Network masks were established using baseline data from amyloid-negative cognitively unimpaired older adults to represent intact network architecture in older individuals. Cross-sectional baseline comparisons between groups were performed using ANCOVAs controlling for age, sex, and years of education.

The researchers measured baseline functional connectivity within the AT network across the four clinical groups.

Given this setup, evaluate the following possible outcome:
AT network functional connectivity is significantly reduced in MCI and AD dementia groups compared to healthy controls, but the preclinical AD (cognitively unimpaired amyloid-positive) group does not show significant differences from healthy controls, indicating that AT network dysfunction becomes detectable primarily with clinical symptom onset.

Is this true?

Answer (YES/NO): NO